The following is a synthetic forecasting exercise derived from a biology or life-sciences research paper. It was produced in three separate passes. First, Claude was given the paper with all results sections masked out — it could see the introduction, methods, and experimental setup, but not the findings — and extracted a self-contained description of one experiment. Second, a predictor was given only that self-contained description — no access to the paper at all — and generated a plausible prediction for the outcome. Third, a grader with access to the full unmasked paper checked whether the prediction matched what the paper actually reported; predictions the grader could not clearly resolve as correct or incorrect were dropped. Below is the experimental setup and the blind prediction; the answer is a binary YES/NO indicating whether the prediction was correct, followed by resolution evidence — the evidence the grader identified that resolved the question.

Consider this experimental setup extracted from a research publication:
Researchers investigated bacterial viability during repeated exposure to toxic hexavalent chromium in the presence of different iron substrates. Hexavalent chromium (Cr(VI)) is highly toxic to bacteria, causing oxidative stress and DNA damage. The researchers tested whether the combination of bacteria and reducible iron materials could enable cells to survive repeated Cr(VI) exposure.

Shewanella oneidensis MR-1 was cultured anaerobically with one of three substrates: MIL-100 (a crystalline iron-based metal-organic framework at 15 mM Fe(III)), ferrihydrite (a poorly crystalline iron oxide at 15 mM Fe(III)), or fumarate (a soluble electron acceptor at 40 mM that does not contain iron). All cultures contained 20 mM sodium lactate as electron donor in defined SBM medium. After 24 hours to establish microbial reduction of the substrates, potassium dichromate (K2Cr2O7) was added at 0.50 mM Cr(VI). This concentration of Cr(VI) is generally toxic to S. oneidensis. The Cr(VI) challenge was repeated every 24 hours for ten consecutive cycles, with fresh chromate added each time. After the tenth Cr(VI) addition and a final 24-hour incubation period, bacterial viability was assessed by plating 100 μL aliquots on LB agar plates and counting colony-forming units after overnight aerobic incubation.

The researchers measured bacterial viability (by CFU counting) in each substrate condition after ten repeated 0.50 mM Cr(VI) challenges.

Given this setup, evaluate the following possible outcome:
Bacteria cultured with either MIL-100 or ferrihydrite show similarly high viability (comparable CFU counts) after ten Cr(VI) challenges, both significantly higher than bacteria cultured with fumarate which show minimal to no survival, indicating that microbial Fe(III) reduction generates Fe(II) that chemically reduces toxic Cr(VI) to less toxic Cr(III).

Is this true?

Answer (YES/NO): NO